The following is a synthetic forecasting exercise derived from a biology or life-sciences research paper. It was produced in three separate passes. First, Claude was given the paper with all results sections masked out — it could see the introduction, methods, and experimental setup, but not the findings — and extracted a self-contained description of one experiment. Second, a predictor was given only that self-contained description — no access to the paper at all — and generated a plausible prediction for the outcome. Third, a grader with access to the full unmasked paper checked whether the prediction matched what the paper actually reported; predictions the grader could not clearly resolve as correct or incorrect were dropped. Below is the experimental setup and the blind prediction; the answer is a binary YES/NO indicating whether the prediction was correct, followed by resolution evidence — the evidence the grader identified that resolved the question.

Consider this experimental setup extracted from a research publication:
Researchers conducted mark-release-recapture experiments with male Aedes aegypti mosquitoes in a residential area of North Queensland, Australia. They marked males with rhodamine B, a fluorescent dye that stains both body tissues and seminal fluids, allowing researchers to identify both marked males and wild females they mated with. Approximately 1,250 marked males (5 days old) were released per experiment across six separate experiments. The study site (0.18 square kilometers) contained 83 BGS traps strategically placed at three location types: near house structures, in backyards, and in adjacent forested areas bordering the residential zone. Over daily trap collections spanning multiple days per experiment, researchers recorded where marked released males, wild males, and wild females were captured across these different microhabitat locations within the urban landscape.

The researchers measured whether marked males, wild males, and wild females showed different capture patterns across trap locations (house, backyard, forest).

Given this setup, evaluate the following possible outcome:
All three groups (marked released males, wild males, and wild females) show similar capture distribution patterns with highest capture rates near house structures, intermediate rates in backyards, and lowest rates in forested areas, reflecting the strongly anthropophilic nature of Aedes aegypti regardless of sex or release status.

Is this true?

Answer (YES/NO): NO